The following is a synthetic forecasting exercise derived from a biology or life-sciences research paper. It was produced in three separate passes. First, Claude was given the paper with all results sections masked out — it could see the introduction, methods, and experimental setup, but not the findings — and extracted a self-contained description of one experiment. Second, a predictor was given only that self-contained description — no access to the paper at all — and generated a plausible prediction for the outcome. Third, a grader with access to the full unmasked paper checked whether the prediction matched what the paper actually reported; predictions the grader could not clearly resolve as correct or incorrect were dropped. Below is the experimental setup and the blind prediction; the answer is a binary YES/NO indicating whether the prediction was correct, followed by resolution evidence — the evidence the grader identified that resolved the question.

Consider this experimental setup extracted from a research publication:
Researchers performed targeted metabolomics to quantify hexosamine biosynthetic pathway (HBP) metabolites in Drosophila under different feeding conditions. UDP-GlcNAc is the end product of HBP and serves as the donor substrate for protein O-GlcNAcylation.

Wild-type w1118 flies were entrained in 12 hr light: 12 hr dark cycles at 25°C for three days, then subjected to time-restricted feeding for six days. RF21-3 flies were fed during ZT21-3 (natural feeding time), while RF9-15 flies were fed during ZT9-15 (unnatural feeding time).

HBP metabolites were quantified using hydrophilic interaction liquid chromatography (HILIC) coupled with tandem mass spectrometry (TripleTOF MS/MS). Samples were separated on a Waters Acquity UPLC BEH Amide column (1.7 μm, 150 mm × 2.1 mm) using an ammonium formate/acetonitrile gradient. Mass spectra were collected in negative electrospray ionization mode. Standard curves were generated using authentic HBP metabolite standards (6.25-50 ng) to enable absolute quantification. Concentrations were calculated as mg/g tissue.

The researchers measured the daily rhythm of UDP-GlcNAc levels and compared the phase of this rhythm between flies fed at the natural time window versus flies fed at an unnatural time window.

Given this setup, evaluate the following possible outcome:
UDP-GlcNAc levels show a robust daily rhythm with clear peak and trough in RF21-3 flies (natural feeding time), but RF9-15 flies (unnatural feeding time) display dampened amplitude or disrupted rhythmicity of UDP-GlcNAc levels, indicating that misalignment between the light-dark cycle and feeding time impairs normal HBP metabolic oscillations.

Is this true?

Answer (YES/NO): NO